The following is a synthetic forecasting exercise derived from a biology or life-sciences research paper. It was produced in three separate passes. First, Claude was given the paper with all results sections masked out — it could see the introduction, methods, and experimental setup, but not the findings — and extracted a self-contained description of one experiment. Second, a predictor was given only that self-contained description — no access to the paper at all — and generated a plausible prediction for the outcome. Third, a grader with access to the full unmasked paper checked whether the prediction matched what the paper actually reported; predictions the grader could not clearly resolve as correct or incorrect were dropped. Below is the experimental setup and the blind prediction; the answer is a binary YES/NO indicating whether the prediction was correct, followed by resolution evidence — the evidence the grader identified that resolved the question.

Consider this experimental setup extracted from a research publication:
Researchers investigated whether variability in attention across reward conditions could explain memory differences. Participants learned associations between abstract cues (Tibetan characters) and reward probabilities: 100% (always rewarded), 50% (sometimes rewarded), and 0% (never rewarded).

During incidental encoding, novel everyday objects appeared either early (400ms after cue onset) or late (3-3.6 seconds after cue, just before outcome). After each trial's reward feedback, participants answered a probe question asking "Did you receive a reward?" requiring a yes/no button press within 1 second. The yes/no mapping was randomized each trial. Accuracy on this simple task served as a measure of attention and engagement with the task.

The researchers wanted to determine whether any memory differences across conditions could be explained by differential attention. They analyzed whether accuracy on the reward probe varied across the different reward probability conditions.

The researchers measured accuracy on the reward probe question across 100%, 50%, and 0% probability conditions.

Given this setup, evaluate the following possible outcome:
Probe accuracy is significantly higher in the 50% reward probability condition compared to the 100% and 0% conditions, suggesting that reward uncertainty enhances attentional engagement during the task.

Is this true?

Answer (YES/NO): NO